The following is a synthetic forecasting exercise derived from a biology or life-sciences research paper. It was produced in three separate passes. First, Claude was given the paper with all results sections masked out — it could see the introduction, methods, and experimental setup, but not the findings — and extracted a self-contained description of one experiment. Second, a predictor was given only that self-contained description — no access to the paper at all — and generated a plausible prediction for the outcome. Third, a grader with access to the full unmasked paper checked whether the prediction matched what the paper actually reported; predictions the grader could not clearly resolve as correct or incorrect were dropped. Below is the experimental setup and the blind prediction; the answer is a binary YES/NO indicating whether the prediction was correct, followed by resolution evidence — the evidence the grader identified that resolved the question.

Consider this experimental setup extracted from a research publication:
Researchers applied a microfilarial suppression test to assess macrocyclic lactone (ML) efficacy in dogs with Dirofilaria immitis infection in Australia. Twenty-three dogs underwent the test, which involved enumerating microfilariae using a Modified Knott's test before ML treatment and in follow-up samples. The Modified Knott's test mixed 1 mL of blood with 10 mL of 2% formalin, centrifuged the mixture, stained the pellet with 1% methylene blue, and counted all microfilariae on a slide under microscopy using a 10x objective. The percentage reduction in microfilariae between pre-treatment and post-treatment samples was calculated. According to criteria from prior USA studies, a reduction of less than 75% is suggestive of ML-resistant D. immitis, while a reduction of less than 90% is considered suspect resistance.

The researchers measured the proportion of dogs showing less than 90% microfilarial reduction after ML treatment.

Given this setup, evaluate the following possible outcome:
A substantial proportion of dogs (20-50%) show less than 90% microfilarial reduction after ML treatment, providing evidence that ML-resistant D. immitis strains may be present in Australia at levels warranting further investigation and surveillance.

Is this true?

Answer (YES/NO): NO